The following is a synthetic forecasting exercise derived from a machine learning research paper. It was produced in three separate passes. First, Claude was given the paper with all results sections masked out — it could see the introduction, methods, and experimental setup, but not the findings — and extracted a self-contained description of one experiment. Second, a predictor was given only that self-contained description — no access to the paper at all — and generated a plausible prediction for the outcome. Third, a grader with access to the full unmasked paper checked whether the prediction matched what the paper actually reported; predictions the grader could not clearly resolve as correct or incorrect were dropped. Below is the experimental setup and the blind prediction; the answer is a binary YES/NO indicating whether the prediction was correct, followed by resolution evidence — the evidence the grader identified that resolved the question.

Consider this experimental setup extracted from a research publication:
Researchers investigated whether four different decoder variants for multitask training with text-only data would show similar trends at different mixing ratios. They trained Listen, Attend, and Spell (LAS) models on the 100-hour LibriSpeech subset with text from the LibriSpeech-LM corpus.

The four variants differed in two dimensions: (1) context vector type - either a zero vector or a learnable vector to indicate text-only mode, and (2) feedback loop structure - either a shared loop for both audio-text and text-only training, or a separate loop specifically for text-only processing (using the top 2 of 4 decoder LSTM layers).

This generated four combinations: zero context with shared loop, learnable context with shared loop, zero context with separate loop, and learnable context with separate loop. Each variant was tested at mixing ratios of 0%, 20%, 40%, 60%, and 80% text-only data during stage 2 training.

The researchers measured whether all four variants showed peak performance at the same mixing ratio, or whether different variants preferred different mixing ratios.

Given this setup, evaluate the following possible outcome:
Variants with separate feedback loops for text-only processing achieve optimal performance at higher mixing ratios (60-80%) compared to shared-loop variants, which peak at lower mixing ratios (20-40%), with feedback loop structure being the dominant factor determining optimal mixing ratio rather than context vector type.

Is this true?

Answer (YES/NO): NO